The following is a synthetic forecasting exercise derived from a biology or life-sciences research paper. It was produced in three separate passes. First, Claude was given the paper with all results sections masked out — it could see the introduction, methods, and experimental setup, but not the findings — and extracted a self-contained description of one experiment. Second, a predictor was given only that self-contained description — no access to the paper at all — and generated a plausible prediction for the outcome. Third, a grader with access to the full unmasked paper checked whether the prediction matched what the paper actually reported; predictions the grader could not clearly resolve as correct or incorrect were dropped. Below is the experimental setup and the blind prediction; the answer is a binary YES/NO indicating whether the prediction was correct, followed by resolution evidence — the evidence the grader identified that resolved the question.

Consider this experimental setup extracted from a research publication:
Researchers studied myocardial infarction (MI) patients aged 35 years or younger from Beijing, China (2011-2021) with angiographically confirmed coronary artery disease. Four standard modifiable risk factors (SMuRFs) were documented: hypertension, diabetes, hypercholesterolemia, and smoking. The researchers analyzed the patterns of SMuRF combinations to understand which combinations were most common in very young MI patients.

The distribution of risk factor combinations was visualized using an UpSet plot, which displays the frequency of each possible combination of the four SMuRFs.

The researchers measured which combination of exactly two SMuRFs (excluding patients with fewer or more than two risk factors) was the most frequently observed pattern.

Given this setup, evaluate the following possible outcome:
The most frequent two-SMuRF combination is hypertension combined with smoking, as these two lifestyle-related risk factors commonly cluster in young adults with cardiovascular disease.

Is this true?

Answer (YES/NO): NO